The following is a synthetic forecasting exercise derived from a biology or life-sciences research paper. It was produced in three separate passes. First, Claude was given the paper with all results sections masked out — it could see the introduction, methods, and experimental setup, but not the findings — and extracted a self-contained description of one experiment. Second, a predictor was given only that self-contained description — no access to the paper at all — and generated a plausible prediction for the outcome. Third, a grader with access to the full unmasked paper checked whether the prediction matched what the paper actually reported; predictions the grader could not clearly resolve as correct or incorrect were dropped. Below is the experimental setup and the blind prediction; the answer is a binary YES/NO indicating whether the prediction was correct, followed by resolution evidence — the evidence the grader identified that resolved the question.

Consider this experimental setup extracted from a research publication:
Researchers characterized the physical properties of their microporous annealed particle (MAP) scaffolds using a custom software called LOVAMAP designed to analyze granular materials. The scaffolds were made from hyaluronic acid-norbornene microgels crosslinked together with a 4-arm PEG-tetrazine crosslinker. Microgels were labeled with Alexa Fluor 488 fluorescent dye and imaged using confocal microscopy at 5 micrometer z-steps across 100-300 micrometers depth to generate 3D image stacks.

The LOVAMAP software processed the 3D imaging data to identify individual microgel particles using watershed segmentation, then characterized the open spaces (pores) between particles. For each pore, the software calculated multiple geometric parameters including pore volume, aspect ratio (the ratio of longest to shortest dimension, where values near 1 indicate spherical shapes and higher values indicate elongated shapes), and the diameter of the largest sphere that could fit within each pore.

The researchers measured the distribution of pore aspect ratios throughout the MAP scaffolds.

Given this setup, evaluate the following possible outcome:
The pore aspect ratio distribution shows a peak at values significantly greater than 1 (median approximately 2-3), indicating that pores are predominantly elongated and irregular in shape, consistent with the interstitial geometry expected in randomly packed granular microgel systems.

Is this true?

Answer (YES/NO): NO